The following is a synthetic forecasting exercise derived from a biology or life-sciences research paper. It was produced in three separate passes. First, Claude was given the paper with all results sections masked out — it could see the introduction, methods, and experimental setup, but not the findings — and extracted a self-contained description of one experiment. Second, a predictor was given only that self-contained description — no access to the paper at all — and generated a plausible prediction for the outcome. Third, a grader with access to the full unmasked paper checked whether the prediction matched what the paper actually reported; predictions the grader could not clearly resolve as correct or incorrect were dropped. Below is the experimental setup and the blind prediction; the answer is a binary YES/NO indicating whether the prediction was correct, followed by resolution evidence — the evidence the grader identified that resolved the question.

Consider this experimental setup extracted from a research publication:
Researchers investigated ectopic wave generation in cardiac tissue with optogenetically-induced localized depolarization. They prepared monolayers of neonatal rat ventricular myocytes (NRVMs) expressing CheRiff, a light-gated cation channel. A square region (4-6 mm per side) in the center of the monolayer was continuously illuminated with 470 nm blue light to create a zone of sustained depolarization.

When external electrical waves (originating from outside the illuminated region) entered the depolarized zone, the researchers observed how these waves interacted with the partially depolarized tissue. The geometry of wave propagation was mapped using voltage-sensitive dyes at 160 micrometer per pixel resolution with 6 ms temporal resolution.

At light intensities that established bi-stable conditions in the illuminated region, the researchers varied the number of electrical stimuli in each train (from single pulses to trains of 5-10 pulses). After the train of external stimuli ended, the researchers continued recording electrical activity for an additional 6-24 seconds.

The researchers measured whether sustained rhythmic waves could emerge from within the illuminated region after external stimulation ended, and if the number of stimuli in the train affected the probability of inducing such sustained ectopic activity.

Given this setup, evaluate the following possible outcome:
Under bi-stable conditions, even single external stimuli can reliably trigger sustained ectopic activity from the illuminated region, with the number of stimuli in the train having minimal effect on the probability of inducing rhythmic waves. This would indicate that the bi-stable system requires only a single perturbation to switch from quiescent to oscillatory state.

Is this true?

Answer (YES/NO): NO